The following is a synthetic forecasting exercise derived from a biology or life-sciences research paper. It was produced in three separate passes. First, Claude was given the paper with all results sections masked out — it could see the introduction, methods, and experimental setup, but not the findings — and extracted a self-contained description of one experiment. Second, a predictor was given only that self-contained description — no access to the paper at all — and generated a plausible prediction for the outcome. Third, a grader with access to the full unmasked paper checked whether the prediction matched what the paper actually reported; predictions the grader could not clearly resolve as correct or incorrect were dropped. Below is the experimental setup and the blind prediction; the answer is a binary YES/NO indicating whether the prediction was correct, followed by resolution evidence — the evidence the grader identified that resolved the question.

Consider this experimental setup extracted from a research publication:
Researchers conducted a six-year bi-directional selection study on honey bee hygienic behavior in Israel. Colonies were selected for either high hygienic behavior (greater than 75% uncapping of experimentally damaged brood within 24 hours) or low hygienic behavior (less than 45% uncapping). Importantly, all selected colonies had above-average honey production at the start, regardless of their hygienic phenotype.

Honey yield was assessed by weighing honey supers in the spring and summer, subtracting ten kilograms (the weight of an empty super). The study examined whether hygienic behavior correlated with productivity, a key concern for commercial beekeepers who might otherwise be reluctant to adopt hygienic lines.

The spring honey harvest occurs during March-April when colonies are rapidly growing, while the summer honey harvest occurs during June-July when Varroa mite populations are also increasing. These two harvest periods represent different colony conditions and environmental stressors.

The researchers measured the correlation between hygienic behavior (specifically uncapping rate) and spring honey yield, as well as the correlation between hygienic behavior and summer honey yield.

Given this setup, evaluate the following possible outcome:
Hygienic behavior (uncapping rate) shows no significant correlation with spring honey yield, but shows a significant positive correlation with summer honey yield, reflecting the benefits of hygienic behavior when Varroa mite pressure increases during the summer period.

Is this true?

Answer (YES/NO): NO